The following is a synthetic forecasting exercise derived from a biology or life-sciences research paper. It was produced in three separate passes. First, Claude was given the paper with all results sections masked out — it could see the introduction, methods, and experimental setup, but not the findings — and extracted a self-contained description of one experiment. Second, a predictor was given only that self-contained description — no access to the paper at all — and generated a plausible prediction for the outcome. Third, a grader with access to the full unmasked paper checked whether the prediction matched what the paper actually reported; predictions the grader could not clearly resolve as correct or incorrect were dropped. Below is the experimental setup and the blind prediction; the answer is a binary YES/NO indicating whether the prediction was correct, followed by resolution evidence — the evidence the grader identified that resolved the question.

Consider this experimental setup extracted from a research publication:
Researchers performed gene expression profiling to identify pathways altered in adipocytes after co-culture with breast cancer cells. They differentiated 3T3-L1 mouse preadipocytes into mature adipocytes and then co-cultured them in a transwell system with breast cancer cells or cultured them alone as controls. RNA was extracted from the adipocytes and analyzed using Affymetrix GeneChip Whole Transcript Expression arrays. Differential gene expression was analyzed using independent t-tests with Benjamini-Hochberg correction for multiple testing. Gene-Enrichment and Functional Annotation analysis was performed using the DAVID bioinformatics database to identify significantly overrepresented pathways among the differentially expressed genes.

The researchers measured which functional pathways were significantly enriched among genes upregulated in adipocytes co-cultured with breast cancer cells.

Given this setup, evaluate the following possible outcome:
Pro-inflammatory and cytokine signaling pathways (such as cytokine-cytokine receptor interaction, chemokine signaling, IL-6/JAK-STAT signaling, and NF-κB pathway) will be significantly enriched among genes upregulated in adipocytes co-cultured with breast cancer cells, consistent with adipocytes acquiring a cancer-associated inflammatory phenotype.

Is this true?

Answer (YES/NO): YES